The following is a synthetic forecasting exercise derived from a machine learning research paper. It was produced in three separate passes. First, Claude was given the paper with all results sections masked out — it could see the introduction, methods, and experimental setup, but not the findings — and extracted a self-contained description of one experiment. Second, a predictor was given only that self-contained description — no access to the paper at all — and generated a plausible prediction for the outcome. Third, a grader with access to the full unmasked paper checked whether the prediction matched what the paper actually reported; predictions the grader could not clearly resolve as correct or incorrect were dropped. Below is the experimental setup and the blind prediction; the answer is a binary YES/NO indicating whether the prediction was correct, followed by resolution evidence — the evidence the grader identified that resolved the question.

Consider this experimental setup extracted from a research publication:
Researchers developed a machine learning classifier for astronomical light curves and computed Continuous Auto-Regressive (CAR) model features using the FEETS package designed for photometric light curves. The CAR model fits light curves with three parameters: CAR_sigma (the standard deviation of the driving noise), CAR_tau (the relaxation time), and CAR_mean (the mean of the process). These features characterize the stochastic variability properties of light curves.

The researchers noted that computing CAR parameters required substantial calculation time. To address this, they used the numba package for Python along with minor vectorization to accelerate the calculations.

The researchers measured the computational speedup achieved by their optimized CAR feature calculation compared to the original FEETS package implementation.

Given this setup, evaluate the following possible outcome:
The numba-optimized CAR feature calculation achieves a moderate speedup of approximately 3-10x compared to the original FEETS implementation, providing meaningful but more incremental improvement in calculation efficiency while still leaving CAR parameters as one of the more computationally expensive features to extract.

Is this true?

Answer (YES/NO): YES